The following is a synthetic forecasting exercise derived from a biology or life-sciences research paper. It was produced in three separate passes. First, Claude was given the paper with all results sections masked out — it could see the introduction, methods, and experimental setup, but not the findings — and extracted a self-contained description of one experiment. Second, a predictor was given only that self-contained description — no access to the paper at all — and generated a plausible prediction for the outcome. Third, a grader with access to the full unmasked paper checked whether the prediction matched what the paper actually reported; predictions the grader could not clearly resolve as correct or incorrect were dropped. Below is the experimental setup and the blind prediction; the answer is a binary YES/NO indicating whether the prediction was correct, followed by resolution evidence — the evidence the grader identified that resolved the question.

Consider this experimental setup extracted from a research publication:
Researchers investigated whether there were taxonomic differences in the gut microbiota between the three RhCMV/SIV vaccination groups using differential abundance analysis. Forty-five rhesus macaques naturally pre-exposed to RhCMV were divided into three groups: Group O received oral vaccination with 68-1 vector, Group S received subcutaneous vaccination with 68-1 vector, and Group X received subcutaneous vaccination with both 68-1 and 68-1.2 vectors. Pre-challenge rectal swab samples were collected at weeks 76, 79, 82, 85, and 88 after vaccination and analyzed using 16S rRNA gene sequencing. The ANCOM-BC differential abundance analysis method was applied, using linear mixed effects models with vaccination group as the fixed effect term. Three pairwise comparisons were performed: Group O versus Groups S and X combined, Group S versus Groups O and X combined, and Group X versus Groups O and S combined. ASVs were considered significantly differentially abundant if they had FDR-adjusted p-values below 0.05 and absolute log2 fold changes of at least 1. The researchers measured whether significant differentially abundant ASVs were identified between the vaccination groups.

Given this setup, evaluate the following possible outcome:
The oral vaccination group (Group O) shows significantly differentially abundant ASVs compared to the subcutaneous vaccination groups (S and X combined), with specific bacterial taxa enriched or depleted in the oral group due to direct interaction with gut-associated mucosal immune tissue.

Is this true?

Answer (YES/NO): NO